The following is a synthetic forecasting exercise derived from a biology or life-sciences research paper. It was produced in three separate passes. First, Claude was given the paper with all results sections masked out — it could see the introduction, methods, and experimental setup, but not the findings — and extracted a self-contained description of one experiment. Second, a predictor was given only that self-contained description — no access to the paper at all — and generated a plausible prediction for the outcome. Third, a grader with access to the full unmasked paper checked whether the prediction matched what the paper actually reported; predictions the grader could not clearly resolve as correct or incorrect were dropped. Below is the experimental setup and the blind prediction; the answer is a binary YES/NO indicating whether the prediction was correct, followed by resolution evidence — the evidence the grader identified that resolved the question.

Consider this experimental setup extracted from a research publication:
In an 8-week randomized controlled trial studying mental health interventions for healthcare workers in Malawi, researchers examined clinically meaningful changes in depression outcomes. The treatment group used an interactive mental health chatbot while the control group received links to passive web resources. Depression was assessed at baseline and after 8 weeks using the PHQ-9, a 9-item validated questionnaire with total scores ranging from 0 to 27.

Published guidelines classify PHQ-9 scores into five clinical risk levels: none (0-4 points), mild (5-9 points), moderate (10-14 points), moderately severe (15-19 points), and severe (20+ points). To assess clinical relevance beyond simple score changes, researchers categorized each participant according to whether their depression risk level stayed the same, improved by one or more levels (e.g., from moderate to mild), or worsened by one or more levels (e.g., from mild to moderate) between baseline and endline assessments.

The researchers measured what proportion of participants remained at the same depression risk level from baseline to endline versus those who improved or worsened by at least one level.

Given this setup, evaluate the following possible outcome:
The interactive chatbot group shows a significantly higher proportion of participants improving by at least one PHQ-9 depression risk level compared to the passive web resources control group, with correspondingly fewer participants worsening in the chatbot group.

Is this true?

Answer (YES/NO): NO